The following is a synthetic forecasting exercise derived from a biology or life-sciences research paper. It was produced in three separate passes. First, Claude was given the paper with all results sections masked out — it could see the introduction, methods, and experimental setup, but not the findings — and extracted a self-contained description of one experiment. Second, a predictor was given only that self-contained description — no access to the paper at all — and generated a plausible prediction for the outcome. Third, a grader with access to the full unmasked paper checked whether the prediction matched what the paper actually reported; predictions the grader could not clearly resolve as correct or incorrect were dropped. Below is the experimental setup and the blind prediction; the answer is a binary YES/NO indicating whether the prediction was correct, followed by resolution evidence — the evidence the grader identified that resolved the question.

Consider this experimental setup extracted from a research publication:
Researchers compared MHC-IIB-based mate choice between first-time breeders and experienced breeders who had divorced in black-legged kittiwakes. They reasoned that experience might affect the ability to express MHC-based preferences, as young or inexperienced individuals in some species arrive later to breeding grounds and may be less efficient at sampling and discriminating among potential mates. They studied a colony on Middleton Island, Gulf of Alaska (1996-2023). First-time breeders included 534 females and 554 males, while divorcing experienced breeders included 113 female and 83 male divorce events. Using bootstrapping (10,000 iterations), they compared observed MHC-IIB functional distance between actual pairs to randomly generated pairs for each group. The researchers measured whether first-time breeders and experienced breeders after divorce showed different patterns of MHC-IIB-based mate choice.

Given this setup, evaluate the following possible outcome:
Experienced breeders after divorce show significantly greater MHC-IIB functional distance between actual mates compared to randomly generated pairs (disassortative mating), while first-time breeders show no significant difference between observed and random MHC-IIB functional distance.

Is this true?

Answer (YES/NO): NO